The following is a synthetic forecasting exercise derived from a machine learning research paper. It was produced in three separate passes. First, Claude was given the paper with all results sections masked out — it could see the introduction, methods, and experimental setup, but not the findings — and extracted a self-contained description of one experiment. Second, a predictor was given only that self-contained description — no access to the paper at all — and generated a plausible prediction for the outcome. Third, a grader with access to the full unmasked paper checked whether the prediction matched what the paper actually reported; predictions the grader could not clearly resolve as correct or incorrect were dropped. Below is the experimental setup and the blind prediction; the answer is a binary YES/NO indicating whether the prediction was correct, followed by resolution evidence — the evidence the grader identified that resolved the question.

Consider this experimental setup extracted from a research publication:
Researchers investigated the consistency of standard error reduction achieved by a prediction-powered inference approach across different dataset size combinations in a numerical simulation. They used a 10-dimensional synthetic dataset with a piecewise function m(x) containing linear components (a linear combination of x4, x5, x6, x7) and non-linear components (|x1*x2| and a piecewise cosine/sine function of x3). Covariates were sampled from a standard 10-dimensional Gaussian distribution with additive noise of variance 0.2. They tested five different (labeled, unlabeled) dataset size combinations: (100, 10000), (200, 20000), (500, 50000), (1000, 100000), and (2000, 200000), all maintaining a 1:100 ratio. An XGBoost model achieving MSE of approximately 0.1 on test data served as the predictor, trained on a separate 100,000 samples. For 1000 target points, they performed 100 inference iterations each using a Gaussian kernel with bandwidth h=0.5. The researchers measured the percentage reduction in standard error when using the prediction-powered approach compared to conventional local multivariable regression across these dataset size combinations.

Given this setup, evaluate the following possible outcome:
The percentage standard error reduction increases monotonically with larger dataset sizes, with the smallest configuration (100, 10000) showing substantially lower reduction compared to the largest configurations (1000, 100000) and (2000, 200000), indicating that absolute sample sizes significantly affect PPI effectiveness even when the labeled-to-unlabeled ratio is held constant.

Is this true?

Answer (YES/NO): NO